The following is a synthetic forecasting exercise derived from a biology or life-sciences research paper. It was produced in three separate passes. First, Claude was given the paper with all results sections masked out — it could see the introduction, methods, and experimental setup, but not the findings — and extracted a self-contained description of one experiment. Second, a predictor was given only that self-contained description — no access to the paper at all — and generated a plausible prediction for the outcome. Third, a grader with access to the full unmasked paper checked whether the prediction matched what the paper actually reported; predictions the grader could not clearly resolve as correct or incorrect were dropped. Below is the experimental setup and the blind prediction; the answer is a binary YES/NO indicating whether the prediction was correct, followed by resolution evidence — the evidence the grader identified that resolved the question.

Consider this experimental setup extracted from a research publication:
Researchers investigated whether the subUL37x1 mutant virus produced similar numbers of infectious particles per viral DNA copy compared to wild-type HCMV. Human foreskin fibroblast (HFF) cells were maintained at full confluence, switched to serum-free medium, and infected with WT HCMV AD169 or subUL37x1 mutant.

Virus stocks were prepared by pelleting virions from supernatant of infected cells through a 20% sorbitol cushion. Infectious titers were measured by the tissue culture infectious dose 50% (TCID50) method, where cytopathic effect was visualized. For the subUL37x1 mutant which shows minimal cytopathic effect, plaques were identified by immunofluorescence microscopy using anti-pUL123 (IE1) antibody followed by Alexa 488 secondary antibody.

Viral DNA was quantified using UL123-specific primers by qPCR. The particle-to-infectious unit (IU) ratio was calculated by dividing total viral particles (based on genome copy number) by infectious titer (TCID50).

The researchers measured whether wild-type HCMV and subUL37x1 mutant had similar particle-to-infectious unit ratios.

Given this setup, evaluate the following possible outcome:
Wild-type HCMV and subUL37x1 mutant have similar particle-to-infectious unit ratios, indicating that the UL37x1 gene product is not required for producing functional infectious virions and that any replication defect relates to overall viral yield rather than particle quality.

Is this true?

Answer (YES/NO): NO